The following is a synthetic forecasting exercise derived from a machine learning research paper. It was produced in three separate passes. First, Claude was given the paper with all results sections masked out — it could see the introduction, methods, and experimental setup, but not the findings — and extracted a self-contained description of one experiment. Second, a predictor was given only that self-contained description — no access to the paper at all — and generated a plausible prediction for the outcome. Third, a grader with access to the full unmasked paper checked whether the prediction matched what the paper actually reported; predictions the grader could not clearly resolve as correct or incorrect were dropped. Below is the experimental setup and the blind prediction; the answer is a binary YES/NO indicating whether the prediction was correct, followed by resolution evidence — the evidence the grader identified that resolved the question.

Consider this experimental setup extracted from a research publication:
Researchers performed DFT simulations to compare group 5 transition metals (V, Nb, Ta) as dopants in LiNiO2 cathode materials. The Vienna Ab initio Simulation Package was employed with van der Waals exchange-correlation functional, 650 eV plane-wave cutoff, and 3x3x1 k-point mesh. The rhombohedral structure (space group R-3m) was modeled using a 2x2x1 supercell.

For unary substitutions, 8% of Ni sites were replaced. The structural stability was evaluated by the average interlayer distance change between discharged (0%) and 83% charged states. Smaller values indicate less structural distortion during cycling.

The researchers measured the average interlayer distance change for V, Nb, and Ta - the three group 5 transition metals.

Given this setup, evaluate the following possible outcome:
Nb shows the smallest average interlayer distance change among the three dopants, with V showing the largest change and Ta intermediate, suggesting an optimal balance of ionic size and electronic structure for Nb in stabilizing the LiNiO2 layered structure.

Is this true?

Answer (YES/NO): NO